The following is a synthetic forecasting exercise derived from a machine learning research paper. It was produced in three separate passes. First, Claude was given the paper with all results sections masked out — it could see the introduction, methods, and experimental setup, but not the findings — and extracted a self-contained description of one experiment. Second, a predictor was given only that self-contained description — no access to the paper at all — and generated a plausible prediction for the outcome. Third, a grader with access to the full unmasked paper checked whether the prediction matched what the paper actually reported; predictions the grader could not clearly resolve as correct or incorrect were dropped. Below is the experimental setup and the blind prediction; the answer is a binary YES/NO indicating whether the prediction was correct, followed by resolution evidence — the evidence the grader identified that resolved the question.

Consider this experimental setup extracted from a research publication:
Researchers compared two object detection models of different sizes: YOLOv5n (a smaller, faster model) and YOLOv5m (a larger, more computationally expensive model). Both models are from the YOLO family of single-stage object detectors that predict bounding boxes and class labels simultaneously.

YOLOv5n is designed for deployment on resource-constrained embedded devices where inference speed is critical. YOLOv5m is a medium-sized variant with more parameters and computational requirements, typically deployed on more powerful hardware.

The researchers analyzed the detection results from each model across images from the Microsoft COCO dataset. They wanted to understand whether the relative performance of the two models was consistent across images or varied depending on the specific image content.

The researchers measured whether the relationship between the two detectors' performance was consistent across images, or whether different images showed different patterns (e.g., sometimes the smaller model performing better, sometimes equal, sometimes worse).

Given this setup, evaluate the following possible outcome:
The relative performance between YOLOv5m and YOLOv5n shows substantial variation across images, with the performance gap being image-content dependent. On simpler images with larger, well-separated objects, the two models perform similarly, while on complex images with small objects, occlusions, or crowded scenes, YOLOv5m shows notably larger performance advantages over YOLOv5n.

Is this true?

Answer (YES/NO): NO